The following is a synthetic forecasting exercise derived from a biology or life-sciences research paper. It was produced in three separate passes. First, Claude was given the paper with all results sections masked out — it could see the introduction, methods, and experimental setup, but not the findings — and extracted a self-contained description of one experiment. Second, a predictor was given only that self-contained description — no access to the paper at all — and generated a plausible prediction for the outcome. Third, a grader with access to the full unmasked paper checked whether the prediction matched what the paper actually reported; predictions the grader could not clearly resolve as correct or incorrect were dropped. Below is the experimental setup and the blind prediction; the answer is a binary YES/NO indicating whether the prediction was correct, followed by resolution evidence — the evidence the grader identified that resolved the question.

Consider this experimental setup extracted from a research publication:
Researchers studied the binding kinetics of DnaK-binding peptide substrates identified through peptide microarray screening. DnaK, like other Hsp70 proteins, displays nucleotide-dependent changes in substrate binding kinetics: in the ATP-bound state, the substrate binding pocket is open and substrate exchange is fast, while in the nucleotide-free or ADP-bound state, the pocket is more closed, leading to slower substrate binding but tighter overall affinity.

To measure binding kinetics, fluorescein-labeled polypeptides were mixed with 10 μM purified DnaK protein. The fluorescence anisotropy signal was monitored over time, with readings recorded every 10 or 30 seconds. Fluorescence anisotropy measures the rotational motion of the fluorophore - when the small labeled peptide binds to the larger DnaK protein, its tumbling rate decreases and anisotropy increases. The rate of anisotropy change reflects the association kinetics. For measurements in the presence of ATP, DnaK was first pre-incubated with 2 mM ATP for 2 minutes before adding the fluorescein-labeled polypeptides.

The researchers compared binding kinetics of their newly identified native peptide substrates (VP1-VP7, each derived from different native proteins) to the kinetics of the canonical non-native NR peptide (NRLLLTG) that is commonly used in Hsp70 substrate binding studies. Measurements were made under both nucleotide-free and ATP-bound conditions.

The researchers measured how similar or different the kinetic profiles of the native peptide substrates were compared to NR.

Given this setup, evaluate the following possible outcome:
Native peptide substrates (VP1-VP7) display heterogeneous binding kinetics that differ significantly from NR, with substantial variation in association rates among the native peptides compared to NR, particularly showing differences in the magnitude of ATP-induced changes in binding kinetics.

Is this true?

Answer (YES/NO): YES